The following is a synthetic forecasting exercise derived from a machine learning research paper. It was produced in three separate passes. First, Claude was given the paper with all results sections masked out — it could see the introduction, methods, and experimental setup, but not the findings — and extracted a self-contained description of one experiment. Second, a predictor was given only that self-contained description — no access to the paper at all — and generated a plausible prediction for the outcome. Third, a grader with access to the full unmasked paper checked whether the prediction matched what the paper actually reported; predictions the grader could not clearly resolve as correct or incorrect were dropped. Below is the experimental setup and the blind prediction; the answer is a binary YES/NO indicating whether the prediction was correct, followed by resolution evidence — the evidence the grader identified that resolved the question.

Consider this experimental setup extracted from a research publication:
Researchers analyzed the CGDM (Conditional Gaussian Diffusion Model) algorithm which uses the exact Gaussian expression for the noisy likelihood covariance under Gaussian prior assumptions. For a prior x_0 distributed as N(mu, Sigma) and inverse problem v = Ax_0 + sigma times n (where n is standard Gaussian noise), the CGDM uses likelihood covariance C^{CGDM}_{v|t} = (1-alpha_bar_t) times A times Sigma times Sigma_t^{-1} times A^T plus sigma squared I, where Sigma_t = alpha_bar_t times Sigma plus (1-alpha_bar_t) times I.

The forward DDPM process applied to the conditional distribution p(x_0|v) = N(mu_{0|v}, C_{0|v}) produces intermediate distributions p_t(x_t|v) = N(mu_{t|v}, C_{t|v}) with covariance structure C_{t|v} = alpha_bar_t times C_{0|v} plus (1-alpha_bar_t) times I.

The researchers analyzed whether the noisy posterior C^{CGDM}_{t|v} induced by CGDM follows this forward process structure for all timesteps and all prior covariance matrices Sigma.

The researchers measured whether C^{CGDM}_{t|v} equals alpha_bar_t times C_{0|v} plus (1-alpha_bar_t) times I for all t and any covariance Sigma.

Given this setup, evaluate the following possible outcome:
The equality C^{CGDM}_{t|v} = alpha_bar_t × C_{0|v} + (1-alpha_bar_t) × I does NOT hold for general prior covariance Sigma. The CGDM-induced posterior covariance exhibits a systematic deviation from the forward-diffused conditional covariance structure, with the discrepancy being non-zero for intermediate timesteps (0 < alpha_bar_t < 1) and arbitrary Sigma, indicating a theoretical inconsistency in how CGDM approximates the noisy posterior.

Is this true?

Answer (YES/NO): NO